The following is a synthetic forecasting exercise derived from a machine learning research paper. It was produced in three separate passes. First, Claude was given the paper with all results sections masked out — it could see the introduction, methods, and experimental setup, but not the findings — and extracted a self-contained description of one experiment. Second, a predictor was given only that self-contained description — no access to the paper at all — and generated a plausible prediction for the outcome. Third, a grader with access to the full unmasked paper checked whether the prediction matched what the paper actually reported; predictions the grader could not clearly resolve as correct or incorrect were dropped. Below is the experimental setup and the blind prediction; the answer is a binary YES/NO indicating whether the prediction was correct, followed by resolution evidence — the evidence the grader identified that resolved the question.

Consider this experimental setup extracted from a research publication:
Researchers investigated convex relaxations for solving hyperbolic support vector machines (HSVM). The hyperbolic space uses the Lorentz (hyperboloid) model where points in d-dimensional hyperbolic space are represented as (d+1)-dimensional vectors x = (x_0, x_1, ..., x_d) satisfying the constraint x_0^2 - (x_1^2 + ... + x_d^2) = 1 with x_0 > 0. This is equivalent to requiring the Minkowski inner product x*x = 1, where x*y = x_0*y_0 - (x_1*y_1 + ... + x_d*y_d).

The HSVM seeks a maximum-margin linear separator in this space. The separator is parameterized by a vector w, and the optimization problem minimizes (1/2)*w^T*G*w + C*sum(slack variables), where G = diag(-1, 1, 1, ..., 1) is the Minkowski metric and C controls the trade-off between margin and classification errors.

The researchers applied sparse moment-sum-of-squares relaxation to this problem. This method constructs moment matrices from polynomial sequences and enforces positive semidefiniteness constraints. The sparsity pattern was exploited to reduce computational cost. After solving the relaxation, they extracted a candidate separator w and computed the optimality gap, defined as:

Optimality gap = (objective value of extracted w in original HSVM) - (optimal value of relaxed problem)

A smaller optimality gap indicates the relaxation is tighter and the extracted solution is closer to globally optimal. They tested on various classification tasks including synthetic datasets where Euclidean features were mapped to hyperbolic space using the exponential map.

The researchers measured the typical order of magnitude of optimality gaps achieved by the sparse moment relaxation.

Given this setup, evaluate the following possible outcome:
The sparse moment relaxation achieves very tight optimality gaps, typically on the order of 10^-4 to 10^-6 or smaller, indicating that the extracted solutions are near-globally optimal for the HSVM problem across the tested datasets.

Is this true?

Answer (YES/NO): NO